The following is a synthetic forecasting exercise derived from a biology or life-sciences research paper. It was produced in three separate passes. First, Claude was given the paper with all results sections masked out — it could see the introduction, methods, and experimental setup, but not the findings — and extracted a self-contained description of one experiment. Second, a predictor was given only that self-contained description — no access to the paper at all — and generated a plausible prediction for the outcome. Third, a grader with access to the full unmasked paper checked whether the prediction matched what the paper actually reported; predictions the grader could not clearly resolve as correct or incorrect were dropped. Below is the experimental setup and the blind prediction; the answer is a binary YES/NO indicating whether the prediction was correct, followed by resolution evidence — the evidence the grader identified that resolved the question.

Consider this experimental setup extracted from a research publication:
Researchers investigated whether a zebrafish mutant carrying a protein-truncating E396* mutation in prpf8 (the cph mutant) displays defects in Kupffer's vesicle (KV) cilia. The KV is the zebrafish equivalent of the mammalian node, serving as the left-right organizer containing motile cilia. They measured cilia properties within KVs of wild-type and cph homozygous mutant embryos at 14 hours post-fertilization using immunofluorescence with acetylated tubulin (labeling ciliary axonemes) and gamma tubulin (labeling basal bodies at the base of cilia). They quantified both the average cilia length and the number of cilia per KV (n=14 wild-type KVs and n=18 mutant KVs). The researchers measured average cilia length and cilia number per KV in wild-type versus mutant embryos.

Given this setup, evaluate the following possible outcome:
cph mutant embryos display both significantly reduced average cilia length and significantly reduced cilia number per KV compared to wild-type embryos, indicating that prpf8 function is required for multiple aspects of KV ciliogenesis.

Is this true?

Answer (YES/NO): NO